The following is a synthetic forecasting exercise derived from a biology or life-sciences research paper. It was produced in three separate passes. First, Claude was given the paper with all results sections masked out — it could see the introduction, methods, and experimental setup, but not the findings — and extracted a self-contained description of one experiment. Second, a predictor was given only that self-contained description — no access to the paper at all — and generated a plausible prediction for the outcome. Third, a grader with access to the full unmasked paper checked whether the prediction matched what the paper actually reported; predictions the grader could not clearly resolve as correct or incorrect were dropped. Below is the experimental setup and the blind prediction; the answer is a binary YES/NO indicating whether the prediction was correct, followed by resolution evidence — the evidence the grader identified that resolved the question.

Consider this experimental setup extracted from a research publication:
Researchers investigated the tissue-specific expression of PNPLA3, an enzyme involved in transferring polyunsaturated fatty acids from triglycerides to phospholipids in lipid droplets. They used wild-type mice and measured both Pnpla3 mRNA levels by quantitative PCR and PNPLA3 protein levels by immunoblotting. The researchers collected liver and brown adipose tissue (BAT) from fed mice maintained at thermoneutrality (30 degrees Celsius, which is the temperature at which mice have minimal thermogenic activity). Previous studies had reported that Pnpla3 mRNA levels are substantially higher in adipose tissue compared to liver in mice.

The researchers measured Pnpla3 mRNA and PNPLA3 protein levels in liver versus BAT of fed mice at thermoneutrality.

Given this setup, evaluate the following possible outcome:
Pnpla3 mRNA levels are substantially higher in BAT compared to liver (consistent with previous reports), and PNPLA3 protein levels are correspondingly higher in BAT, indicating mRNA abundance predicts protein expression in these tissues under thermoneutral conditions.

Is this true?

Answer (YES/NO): NO